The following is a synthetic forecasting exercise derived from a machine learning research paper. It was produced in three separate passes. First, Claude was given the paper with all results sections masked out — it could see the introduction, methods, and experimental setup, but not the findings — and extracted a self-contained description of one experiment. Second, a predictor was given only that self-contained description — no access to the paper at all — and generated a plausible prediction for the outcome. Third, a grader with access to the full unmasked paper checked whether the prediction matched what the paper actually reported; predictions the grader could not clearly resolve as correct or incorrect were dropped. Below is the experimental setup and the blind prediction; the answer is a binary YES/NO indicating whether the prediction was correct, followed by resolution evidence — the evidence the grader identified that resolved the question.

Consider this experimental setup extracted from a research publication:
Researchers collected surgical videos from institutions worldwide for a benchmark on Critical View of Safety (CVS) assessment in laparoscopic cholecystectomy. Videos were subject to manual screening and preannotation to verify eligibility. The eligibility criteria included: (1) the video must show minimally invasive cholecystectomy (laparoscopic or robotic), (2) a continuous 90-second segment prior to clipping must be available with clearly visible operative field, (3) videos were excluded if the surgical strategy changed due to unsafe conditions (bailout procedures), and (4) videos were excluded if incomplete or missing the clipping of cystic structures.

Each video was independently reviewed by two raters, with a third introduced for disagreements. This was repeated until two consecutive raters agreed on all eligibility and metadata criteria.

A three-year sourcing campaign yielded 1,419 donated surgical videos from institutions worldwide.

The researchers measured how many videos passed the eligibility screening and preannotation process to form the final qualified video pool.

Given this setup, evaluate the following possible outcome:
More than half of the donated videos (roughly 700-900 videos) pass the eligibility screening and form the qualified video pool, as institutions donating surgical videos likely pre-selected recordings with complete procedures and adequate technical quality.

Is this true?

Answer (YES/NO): NO